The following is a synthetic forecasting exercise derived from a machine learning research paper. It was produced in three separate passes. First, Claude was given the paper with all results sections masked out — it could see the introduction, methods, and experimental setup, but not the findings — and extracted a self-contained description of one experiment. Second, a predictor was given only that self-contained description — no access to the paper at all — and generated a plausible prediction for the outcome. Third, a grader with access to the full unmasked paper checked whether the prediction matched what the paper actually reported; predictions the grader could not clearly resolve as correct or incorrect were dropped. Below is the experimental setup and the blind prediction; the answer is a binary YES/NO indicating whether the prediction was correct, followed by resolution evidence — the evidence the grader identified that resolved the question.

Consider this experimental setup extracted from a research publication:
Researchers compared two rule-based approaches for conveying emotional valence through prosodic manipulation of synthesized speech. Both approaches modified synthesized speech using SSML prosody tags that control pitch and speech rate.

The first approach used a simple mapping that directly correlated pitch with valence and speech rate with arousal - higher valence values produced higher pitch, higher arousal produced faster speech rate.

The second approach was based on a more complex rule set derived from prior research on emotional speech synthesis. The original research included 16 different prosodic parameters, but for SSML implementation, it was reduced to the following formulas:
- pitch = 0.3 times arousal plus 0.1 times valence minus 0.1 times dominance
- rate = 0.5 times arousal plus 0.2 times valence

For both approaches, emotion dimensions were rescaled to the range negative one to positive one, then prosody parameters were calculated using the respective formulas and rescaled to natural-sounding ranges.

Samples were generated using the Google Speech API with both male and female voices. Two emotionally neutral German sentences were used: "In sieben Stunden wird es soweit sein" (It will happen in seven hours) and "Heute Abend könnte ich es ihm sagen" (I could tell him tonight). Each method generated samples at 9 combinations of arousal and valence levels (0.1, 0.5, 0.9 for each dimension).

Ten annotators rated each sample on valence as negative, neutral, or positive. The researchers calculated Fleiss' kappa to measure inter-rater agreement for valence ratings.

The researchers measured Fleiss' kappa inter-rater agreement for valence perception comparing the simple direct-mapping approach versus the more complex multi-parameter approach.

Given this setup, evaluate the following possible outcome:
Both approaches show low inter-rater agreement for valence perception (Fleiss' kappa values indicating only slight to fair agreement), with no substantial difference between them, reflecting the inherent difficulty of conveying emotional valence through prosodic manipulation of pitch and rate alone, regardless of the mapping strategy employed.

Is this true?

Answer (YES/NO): NO